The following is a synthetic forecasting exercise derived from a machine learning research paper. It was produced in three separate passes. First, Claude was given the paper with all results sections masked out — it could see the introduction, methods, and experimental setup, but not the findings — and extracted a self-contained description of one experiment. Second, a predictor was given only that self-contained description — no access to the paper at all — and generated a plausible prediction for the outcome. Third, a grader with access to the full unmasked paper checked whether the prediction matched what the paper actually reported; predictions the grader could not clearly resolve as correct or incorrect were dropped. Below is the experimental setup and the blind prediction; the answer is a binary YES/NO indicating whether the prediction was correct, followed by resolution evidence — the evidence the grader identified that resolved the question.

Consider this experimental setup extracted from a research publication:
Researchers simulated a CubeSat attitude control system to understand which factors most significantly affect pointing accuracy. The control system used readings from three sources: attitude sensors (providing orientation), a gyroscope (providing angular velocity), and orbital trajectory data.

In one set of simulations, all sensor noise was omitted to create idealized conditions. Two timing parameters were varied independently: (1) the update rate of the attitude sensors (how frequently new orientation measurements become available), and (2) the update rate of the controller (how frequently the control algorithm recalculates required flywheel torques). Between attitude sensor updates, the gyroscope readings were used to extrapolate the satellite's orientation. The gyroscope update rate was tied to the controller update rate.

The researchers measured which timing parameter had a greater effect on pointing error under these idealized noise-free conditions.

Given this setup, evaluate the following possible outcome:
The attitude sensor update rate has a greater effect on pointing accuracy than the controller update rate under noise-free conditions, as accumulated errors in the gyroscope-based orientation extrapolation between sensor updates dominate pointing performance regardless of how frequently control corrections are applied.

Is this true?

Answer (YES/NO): NO